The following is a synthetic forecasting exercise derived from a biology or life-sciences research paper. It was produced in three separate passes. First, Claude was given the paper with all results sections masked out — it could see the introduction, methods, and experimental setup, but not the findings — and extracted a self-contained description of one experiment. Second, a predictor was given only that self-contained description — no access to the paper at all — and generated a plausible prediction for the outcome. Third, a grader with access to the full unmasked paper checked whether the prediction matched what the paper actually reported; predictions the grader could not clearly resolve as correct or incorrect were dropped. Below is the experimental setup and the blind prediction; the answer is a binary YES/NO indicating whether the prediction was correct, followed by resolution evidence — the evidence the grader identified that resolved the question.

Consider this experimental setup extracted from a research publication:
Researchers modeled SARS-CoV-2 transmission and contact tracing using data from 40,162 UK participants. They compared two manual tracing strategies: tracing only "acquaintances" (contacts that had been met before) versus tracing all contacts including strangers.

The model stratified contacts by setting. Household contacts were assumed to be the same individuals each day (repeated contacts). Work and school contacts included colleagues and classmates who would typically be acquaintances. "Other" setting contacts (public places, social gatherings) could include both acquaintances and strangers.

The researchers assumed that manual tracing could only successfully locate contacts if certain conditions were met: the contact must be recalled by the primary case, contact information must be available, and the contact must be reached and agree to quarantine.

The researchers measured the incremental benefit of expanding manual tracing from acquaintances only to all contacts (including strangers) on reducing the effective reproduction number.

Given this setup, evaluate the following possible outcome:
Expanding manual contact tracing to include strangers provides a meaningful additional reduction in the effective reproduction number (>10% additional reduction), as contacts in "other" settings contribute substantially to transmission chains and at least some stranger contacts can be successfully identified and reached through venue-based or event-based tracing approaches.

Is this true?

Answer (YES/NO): NO